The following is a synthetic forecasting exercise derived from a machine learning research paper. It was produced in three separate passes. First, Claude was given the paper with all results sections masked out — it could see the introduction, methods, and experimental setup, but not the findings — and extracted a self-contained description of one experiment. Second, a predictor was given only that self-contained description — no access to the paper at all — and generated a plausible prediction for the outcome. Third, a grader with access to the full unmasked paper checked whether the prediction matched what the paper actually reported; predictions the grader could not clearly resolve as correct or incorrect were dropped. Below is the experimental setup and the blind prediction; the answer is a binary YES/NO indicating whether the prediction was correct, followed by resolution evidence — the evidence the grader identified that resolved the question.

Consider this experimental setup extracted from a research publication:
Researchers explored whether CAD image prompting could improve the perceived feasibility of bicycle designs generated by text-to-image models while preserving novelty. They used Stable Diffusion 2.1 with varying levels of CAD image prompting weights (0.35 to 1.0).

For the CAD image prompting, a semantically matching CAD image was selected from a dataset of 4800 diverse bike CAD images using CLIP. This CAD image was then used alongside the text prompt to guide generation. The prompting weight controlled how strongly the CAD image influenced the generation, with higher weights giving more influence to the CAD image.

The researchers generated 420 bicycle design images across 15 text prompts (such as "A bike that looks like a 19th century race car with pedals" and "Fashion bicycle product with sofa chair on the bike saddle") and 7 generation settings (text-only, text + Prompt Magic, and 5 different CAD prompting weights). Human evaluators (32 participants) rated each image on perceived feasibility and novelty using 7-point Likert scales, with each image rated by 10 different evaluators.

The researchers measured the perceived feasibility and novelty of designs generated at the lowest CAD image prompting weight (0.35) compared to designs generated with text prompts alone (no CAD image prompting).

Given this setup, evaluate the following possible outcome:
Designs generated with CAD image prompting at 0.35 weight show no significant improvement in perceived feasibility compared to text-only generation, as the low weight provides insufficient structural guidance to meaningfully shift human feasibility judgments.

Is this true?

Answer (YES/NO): NO